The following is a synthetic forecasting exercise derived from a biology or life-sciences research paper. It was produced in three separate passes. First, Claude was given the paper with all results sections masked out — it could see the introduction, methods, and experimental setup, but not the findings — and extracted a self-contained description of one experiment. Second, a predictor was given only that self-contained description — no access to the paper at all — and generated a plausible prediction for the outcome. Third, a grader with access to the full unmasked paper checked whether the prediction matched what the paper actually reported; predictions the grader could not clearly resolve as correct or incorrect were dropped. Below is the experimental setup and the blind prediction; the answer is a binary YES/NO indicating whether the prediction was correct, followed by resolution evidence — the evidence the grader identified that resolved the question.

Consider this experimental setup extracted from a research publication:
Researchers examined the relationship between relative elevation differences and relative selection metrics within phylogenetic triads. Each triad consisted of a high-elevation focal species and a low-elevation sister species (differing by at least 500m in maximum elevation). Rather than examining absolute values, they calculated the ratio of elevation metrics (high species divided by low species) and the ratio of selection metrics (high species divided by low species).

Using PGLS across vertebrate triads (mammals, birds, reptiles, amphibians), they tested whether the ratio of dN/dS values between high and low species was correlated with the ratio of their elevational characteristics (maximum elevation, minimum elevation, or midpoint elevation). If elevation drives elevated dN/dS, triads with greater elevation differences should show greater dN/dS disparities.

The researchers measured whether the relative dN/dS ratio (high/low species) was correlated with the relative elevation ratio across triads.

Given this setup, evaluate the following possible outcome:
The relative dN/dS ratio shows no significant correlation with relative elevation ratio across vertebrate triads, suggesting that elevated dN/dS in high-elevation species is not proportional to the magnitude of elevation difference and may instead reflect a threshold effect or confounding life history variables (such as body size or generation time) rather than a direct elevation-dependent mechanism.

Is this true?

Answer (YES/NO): NO